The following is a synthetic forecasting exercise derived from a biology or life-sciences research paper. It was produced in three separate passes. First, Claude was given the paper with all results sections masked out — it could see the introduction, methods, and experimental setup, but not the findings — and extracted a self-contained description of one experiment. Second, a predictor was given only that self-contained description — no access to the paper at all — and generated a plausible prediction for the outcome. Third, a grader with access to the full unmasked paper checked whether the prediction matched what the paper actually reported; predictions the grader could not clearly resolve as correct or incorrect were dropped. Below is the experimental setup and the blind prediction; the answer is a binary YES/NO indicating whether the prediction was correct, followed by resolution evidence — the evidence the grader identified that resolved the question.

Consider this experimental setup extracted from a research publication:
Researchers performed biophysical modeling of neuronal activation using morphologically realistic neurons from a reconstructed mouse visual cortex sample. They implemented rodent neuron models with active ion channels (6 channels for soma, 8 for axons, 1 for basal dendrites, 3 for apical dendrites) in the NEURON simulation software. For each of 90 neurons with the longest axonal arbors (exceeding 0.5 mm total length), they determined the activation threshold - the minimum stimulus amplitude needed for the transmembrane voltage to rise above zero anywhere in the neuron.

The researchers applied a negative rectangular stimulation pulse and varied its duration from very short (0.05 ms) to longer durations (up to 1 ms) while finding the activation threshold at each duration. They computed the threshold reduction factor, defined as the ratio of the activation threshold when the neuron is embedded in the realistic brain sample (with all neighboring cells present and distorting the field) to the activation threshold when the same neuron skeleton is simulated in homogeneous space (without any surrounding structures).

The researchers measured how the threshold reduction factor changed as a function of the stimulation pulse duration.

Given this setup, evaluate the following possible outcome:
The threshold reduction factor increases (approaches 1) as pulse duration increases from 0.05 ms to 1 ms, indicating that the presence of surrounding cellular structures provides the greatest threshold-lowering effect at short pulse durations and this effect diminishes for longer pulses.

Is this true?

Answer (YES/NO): NO